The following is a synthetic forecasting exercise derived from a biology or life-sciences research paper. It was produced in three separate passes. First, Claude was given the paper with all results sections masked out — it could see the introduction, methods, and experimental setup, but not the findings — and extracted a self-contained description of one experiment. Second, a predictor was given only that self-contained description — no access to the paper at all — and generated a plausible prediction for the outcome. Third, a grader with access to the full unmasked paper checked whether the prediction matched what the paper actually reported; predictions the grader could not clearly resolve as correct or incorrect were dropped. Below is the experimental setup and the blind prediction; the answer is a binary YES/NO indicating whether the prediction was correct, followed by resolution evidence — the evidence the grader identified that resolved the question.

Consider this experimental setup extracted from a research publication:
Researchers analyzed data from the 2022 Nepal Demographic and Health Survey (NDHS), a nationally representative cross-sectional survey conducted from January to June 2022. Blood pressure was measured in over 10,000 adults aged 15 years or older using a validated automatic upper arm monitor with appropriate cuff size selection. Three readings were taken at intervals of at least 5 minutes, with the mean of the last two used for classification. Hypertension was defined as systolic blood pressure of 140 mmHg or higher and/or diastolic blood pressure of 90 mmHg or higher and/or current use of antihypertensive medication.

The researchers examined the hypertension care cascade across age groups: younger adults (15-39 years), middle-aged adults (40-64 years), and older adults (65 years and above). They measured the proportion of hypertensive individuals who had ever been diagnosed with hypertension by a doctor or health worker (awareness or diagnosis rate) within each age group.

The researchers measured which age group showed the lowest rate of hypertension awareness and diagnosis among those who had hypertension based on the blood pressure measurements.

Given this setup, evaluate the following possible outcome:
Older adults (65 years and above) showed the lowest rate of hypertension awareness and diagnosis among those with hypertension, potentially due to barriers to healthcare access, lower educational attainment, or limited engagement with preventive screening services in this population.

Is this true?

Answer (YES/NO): NO